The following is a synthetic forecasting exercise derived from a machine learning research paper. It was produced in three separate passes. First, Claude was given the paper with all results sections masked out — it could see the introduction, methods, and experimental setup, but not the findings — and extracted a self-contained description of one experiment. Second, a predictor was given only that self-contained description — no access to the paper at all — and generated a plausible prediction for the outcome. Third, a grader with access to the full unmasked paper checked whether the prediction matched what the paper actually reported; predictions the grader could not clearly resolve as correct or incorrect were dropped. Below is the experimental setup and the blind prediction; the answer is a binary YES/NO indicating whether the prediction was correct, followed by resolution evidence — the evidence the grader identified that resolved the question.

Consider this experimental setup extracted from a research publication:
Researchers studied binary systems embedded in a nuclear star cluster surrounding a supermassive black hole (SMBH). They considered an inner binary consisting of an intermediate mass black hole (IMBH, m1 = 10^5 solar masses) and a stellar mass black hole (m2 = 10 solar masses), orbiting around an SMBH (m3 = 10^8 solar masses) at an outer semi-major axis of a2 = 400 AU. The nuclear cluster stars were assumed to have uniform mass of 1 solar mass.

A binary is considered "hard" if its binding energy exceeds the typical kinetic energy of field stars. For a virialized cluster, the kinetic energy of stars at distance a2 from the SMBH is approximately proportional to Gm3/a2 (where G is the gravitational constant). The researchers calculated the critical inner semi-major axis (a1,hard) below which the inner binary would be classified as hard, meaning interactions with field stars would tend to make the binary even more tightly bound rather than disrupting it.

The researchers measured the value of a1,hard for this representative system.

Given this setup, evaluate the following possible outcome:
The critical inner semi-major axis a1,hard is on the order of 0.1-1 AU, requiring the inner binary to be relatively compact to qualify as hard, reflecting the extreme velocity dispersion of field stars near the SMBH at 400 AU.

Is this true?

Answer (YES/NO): NO